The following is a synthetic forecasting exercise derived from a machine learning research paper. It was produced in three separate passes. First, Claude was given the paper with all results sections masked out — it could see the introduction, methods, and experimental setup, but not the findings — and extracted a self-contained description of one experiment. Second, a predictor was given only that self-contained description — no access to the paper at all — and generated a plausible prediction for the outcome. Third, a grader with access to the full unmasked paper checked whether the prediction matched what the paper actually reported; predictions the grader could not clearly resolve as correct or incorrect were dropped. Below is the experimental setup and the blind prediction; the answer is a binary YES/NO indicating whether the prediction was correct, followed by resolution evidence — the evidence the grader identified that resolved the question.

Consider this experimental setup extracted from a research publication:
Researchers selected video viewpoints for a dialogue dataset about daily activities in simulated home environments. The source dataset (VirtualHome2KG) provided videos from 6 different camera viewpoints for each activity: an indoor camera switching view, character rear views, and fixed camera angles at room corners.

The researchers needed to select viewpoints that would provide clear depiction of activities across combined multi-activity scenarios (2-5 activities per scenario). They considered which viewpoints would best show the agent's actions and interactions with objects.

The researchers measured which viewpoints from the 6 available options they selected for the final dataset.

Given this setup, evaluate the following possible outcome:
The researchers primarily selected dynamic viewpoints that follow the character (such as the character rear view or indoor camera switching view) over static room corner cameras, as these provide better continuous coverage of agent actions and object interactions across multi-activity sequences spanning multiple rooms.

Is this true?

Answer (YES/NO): NO